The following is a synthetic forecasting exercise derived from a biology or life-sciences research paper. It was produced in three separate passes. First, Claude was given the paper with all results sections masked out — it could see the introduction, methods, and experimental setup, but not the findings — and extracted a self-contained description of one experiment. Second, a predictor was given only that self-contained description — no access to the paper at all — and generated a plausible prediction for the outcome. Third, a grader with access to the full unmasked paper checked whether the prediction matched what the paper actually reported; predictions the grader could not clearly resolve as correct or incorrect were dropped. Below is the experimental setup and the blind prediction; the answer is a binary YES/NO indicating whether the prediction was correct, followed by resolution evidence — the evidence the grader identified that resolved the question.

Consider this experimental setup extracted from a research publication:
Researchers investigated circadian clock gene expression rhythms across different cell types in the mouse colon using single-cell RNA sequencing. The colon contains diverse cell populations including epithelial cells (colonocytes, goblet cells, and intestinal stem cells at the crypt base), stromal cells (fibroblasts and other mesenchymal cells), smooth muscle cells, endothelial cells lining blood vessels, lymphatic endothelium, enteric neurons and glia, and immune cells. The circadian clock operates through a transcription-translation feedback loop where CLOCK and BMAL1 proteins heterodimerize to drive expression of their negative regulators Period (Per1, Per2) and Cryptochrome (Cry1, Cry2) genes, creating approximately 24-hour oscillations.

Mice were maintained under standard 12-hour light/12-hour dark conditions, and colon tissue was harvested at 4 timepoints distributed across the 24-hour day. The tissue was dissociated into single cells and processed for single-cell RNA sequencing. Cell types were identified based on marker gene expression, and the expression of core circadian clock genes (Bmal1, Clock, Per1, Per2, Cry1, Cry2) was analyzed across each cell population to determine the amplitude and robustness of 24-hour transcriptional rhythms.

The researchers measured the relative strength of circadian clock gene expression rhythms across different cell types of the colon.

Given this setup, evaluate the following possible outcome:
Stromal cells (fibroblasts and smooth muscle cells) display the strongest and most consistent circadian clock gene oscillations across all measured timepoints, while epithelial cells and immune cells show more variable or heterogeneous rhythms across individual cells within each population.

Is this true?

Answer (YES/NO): NO